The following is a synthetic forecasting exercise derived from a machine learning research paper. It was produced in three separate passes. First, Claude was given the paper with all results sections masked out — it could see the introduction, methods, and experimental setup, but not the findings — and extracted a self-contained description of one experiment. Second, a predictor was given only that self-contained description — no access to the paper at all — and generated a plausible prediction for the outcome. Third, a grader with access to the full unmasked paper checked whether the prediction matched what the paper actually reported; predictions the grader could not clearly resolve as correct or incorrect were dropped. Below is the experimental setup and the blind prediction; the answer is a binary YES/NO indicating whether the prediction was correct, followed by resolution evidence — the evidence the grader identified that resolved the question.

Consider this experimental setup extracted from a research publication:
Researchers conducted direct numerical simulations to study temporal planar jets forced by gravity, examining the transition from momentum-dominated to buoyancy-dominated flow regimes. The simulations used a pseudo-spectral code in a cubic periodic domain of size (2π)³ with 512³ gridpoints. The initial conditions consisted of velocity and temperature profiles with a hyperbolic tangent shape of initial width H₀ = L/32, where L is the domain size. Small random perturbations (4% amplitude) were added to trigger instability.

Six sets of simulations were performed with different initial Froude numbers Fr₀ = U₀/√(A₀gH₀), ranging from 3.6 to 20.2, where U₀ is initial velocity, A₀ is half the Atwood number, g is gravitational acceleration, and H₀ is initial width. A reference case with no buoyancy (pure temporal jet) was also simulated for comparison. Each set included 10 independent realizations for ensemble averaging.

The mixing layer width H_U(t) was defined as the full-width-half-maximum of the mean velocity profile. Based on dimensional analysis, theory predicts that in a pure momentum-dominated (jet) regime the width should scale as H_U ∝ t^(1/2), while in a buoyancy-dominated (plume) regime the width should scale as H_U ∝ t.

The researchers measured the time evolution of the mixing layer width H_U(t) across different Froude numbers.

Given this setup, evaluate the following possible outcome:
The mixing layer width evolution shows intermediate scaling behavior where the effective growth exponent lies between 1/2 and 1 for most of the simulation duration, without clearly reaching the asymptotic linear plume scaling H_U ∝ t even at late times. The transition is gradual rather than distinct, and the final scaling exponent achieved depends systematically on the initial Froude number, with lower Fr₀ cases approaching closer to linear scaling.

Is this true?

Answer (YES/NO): NO